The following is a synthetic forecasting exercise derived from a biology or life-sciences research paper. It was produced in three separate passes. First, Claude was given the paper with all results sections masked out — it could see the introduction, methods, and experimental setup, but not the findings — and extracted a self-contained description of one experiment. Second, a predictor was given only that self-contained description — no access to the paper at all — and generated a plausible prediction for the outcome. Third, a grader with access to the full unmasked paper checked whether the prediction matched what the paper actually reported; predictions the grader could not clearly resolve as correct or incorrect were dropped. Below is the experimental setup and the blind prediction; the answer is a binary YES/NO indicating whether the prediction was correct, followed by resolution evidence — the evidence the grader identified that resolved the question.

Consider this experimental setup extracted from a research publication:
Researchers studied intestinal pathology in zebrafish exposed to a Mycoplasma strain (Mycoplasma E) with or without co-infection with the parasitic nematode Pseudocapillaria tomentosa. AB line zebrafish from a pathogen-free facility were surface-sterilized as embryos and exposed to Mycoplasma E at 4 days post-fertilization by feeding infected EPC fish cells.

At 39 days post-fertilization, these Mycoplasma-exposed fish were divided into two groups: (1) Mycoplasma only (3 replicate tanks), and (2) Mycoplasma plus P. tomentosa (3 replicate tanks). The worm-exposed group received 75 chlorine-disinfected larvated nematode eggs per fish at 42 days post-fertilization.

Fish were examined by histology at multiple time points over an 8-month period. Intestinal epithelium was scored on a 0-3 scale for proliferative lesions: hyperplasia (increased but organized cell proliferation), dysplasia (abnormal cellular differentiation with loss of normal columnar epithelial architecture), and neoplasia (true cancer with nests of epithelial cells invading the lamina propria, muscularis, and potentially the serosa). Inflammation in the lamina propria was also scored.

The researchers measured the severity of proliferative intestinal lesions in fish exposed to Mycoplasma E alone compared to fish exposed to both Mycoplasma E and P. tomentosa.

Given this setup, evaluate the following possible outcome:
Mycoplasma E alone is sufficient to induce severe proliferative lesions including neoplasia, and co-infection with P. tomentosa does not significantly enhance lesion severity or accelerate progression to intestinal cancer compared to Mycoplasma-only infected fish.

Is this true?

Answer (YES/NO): NO